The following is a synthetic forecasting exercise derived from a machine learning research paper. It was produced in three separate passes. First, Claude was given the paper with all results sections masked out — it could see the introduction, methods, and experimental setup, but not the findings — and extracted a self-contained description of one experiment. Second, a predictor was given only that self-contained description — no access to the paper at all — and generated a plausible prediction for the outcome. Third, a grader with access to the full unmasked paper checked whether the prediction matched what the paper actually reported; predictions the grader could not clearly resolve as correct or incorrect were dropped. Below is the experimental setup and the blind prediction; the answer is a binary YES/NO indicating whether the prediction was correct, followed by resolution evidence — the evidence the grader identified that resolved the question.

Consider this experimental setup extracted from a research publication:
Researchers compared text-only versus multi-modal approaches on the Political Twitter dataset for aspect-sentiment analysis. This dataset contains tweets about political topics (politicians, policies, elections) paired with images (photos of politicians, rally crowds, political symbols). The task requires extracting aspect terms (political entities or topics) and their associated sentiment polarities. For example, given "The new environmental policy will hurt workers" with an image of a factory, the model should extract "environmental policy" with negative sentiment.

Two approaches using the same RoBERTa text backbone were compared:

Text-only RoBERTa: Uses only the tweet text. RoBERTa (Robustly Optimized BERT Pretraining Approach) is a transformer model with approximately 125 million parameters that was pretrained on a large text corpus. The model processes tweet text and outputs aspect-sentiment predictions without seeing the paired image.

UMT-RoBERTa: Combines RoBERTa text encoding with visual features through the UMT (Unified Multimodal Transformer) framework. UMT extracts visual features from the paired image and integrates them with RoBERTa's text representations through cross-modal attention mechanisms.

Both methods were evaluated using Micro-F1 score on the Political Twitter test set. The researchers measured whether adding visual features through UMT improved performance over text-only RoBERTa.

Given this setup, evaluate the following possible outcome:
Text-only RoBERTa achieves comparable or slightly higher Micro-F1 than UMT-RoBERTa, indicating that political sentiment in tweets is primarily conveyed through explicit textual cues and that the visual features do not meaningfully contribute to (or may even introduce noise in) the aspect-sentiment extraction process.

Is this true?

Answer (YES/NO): NO